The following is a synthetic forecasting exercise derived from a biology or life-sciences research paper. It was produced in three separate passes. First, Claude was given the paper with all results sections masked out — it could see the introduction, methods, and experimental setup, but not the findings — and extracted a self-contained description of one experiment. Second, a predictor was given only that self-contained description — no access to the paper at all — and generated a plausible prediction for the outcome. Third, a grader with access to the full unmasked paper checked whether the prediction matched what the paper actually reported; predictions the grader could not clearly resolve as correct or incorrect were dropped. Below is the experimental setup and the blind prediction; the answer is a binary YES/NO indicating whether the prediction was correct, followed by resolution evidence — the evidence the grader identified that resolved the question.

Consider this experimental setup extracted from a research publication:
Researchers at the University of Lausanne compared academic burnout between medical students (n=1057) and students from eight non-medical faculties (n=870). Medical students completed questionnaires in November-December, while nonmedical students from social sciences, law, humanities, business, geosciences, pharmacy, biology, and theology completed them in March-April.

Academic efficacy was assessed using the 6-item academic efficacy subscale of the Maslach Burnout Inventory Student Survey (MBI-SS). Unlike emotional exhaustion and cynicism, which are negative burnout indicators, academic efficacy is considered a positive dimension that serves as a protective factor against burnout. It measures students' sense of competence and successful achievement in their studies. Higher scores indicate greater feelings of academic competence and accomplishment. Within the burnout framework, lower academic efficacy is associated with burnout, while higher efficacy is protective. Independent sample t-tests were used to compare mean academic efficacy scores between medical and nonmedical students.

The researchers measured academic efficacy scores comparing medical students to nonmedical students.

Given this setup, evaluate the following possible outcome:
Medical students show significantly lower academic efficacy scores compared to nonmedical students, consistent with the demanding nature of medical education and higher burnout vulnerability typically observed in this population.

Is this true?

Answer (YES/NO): NO